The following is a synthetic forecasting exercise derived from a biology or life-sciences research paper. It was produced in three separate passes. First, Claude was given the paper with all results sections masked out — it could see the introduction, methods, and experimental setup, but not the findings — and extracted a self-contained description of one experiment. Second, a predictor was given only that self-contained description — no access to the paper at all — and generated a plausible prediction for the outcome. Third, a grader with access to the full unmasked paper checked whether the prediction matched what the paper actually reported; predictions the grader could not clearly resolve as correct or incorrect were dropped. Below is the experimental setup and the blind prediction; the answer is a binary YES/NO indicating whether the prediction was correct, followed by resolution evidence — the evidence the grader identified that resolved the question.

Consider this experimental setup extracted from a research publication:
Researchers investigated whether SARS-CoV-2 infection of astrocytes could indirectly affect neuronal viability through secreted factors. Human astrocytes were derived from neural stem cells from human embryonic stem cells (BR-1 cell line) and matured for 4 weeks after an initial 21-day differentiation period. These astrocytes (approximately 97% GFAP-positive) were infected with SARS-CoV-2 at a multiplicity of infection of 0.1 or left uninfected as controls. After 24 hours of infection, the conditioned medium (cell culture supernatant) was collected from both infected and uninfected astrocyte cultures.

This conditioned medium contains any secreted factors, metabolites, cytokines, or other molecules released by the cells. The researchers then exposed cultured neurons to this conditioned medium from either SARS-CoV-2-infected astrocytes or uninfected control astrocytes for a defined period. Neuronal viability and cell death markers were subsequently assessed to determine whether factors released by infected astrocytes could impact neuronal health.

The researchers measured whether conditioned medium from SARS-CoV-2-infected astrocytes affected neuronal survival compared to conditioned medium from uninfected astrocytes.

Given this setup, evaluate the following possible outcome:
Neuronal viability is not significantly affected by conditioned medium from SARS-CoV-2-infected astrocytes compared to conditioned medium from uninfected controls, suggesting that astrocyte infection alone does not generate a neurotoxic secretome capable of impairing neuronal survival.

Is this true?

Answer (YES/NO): NO